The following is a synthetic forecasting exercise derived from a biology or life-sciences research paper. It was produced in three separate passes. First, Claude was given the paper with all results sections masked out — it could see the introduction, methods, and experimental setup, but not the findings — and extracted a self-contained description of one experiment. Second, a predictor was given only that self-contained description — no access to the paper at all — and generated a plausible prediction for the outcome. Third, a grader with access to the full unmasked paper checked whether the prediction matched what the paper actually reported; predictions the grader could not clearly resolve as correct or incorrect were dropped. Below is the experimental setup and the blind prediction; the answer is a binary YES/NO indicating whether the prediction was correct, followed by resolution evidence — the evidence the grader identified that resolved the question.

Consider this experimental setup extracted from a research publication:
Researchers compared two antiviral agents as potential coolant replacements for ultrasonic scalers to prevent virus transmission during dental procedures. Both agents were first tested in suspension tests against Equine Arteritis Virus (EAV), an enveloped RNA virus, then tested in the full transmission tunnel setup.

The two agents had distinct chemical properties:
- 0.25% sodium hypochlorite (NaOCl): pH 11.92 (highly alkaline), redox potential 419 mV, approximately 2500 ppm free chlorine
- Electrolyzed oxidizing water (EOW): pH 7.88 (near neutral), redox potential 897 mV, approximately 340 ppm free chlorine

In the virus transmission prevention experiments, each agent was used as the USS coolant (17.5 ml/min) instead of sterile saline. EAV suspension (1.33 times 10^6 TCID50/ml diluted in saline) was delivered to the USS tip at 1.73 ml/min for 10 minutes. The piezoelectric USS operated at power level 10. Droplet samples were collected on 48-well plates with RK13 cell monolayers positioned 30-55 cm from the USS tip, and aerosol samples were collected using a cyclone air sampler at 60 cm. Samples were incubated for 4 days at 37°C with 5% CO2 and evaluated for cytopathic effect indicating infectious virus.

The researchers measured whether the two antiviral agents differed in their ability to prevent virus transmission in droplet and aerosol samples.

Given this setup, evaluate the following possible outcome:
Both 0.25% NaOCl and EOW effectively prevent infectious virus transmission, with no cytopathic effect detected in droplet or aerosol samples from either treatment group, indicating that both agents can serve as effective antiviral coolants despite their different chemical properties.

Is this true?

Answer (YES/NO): NO